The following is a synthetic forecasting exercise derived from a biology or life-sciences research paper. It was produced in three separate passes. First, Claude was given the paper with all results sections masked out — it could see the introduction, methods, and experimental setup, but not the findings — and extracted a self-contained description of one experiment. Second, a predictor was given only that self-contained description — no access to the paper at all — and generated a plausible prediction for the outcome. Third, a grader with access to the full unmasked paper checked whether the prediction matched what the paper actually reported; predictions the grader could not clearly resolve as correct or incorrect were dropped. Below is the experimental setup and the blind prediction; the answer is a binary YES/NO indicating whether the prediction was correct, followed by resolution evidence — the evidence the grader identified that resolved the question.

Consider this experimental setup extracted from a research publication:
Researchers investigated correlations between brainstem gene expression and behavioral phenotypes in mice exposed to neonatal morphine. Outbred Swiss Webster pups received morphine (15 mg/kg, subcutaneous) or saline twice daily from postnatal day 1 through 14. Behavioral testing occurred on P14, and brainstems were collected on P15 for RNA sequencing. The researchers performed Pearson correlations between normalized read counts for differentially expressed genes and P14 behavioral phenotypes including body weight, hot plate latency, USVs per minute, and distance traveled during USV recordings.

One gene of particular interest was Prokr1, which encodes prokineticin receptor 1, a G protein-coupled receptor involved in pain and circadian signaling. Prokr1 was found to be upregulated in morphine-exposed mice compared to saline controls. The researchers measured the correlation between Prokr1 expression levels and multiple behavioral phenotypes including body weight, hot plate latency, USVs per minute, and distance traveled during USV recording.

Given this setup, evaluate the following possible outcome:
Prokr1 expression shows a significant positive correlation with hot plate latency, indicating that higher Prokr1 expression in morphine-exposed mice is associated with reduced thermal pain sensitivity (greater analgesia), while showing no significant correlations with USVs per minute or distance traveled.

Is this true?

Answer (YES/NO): NO